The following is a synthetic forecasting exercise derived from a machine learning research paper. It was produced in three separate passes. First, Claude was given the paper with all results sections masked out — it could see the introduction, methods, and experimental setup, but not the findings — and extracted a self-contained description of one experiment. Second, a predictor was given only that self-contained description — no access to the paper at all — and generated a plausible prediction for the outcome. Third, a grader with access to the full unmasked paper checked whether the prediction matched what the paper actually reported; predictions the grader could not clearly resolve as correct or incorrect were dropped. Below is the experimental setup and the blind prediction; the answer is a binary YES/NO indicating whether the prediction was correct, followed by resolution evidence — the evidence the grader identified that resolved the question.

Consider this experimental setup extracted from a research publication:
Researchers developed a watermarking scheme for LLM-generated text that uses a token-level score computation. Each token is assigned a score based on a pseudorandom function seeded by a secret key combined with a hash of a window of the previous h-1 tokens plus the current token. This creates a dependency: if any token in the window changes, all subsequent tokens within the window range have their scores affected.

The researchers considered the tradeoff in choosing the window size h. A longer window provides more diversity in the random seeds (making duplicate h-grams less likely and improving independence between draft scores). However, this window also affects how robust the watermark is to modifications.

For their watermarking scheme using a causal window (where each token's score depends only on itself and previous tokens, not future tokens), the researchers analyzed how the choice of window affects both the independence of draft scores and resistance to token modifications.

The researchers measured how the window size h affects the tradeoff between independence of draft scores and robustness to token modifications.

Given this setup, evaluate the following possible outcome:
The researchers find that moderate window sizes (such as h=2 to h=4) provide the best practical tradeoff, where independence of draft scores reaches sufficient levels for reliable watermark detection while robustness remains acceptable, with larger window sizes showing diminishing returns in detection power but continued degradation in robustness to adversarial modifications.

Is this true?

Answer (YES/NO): NO